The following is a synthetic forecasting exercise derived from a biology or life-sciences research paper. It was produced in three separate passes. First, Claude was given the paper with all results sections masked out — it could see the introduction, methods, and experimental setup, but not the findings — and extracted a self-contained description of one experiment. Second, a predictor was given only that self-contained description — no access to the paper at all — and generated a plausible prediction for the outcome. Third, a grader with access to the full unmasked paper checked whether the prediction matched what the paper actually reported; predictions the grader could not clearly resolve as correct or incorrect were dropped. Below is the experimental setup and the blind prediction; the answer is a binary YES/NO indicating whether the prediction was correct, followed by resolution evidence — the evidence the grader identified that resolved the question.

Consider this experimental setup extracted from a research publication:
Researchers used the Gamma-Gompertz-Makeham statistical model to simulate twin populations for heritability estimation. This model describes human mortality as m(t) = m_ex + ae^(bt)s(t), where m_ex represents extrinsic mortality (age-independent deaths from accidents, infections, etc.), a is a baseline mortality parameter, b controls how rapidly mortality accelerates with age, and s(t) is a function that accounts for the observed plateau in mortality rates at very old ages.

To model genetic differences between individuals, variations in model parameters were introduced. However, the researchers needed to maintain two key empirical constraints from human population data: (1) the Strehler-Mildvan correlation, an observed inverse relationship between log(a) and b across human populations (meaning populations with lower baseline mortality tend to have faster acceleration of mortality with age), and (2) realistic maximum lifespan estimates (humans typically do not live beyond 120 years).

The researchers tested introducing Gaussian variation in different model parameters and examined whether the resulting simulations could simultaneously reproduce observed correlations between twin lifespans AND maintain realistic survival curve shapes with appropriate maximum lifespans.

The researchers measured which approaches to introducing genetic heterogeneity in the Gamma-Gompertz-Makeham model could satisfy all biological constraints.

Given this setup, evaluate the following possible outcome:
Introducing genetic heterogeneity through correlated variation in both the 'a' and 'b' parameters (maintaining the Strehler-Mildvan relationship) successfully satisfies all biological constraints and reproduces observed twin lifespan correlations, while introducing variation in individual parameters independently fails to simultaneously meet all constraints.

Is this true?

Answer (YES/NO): YES